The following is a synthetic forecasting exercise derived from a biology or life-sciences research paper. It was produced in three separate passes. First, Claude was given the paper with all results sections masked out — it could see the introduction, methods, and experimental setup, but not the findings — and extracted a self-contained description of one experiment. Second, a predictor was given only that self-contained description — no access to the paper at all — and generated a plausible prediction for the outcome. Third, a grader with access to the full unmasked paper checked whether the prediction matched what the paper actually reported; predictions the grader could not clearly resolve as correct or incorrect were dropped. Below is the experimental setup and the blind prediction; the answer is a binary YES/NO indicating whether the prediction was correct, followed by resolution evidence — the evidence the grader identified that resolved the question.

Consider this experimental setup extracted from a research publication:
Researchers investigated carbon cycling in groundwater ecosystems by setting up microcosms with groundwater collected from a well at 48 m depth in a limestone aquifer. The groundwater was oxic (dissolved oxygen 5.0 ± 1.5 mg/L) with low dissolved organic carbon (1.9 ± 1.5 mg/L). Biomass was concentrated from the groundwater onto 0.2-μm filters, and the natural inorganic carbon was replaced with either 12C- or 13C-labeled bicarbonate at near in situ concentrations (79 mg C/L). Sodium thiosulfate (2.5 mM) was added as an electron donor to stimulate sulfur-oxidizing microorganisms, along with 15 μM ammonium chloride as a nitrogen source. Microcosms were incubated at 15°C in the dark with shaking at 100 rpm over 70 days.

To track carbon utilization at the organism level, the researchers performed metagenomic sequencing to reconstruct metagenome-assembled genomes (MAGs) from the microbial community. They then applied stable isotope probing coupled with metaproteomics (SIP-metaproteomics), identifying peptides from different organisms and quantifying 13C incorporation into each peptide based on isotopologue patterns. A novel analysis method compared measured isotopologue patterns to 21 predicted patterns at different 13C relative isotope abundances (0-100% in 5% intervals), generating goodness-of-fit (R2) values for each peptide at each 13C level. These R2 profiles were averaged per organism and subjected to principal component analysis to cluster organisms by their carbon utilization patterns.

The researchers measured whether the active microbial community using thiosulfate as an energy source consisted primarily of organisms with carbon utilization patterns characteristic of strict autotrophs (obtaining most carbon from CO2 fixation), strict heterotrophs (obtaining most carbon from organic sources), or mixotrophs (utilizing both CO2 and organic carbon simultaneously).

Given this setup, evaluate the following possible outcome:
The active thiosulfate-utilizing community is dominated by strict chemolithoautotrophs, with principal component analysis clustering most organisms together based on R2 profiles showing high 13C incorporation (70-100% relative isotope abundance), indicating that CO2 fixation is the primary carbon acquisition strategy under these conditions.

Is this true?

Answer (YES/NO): NO